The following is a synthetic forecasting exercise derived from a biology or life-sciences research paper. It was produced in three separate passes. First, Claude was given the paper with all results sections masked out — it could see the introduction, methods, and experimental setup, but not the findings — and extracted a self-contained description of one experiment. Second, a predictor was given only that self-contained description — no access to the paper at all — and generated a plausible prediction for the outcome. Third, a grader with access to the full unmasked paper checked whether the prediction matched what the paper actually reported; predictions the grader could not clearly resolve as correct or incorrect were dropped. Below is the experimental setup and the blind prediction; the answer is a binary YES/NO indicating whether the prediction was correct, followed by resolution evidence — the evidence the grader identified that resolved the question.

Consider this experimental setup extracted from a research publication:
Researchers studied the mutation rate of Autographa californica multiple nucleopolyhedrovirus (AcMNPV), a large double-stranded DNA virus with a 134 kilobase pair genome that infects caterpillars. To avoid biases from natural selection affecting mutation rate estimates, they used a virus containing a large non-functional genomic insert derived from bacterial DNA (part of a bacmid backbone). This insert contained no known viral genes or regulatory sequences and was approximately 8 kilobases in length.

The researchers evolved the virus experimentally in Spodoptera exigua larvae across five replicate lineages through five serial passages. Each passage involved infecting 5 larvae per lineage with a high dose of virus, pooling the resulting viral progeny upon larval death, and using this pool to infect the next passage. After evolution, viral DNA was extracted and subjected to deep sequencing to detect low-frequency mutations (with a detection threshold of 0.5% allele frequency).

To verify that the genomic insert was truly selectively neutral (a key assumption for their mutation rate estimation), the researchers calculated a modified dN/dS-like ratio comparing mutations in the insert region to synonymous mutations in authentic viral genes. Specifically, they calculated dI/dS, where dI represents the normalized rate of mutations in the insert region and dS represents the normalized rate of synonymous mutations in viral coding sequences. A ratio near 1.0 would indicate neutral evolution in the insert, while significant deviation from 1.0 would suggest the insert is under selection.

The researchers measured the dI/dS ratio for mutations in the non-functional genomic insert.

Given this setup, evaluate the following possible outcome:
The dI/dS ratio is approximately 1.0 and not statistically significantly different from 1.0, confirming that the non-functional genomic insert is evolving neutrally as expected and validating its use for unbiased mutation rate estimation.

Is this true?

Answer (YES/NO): YES